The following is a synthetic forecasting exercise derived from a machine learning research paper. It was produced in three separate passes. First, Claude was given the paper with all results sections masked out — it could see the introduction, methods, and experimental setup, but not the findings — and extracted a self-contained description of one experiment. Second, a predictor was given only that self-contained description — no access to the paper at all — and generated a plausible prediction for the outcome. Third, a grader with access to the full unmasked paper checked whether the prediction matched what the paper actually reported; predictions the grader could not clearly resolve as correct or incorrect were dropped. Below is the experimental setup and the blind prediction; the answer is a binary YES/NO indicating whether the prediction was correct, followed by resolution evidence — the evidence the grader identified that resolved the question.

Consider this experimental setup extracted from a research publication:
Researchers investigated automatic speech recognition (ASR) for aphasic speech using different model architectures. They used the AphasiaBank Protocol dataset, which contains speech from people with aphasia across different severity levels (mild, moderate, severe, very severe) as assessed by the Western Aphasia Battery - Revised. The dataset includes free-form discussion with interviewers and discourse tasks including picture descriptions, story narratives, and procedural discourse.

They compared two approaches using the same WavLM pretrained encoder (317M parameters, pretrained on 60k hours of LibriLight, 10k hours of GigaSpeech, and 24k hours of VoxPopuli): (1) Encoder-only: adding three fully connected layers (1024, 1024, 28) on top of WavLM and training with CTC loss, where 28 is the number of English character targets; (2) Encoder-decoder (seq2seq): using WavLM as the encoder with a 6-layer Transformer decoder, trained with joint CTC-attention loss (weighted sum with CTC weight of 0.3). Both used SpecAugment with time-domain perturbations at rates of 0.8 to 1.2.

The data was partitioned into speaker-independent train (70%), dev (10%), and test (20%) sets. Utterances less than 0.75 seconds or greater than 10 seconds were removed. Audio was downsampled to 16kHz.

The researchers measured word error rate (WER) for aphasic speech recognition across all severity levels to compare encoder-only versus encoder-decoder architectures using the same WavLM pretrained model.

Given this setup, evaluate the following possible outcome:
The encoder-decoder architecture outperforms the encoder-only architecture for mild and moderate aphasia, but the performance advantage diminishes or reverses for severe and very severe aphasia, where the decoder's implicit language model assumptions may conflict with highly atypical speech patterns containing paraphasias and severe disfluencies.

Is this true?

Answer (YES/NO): NO